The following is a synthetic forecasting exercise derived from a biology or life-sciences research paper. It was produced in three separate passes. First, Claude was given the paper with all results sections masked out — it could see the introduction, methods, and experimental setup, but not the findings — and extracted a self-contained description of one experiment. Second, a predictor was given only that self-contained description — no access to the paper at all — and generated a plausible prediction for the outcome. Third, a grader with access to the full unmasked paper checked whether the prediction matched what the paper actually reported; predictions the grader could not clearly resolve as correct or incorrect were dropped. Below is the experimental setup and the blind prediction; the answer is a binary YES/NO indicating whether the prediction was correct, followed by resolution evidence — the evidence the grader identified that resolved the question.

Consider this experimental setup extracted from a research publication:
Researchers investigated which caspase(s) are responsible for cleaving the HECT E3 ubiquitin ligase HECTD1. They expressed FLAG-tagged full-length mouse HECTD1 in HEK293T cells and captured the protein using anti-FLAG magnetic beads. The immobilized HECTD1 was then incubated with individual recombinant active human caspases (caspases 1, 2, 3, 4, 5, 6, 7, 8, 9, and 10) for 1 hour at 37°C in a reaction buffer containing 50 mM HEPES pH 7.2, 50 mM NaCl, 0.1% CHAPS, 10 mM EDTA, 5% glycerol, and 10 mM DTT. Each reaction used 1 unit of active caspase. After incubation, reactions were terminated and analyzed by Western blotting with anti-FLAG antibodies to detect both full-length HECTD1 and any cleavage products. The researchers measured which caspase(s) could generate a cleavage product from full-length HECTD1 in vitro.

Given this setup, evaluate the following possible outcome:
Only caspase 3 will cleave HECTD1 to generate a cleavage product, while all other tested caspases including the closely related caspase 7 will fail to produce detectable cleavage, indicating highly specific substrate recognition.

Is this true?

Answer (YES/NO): NO